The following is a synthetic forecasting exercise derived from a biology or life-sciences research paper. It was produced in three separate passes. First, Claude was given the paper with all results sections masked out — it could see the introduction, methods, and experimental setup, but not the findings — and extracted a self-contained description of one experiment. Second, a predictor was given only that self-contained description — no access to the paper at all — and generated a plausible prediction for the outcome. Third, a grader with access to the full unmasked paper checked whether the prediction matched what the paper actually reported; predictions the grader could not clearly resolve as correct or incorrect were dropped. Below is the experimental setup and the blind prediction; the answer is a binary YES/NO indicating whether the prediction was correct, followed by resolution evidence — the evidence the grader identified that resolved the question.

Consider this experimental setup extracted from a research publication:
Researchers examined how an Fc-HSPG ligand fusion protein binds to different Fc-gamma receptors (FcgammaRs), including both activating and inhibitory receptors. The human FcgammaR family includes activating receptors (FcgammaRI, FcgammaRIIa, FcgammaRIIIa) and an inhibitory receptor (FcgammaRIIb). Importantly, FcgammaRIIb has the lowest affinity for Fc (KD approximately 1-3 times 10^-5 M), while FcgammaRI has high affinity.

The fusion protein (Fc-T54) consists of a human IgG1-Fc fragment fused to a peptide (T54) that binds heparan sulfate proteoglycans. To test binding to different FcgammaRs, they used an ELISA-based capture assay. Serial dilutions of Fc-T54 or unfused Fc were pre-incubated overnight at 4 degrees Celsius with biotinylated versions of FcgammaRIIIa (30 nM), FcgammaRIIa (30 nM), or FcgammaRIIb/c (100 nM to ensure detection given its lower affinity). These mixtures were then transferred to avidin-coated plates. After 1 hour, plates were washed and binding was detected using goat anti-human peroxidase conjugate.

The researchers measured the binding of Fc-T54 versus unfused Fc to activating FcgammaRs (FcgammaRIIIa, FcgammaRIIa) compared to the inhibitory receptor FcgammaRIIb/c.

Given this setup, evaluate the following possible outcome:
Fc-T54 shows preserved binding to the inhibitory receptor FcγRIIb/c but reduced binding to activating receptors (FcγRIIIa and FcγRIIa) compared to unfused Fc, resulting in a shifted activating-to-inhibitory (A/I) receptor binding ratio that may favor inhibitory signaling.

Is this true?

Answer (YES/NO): NO